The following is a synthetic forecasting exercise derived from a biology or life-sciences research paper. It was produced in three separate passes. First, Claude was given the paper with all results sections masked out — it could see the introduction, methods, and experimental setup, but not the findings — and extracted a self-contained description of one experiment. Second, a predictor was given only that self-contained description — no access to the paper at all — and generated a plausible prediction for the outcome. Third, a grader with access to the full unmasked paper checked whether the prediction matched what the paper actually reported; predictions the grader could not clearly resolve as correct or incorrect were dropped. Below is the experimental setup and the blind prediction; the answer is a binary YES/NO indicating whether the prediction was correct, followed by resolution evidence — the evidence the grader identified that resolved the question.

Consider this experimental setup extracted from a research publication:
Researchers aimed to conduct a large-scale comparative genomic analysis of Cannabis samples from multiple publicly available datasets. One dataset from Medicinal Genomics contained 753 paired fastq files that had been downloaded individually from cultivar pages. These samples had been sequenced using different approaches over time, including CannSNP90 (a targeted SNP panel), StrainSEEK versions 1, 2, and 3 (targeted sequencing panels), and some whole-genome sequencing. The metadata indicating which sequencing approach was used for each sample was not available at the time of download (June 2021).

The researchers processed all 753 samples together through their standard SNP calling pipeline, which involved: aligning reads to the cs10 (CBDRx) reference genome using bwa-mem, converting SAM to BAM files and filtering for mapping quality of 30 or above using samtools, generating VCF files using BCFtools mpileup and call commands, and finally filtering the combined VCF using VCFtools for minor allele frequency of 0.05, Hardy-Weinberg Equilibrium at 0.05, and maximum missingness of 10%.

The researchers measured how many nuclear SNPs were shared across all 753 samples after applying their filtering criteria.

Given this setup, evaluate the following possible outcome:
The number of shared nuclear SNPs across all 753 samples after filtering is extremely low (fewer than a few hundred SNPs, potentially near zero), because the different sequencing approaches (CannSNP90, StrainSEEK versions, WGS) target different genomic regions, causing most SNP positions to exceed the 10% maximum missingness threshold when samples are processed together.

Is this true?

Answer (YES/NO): YES